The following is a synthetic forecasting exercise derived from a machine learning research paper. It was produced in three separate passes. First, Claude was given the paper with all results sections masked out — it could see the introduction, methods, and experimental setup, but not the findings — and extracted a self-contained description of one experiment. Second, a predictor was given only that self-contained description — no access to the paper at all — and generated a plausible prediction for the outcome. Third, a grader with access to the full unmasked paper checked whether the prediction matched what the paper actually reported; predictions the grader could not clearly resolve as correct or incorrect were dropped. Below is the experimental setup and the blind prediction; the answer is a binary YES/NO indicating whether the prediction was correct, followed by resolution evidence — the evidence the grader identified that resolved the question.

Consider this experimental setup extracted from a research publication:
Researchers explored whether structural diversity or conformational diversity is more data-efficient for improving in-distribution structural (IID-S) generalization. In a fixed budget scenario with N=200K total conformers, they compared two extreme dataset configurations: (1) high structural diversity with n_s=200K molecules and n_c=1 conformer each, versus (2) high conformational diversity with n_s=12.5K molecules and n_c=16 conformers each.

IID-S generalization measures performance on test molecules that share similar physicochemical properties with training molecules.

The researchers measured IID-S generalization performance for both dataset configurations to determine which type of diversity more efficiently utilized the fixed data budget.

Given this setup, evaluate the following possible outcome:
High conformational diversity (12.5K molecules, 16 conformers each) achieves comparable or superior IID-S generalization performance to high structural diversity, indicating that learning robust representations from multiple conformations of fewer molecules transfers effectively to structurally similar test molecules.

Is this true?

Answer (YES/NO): NO